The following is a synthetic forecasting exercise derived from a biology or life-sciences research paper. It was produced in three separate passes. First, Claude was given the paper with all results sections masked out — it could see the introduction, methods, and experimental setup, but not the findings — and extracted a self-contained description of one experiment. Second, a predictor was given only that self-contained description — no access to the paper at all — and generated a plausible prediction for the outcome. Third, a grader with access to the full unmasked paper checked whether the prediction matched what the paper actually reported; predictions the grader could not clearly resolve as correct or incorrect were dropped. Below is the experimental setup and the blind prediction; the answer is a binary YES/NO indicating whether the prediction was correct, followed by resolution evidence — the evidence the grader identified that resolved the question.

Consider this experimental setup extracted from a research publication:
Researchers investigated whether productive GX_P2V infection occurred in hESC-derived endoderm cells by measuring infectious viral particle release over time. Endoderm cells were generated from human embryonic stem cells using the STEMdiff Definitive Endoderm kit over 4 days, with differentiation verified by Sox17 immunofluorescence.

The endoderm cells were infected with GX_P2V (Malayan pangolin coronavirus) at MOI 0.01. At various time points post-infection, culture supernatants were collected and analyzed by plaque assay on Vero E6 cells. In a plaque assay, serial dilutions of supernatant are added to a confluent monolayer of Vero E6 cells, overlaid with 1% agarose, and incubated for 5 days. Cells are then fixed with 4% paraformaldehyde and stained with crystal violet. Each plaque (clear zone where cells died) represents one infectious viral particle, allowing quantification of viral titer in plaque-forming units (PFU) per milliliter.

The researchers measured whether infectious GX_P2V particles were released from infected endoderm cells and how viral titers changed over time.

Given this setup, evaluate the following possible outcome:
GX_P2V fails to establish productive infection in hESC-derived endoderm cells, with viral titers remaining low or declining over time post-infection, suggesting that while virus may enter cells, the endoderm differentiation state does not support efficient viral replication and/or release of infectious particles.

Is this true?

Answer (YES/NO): NO